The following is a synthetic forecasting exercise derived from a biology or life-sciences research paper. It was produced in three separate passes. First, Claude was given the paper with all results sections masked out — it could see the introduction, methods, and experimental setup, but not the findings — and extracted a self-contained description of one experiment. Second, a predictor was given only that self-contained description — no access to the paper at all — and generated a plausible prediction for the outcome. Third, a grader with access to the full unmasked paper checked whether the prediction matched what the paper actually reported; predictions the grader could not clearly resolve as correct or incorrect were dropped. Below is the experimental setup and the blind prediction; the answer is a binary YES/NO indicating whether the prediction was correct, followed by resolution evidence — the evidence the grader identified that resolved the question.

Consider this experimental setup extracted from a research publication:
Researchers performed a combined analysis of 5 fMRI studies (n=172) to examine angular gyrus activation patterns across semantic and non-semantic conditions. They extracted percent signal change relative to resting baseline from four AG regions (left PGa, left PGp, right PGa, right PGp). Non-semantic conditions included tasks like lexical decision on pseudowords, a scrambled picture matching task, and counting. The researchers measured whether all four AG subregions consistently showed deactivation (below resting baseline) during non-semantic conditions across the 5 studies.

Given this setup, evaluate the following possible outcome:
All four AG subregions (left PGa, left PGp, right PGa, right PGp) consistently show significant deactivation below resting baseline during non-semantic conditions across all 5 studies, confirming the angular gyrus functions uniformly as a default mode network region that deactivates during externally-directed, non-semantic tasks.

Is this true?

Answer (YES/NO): NO